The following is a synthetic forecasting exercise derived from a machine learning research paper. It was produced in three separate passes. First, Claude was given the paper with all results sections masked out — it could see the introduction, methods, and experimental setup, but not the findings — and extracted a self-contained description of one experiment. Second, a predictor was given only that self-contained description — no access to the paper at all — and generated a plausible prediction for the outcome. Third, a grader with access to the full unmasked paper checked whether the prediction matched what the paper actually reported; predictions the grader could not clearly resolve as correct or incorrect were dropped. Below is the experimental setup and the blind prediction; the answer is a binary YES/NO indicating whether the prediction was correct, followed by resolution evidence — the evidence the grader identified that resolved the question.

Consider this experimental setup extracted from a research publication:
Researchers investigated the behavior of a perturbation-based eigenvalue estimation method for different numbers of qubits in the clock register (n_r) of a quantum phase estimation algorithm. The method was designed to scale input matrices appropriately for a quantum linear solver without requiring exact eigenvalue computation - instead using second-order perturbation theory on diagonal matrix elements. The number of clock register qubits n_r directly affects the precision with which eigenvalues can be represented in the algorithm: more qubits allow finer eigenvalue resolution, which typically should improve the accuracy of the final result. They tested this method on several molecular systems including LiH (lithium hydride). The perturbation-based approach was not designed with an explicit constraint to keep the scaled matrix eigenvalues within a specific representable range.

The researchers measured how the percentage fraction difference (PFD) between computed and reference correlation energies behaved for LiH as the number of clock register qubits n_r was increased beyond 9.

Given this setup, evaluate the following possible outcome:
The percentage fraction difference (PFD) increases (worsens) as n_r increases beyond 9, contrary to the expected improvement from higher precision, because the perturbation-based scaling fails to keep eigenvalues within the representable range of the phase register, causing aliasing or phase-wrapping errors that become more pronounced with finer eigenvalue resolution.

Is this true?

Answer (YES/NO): YES